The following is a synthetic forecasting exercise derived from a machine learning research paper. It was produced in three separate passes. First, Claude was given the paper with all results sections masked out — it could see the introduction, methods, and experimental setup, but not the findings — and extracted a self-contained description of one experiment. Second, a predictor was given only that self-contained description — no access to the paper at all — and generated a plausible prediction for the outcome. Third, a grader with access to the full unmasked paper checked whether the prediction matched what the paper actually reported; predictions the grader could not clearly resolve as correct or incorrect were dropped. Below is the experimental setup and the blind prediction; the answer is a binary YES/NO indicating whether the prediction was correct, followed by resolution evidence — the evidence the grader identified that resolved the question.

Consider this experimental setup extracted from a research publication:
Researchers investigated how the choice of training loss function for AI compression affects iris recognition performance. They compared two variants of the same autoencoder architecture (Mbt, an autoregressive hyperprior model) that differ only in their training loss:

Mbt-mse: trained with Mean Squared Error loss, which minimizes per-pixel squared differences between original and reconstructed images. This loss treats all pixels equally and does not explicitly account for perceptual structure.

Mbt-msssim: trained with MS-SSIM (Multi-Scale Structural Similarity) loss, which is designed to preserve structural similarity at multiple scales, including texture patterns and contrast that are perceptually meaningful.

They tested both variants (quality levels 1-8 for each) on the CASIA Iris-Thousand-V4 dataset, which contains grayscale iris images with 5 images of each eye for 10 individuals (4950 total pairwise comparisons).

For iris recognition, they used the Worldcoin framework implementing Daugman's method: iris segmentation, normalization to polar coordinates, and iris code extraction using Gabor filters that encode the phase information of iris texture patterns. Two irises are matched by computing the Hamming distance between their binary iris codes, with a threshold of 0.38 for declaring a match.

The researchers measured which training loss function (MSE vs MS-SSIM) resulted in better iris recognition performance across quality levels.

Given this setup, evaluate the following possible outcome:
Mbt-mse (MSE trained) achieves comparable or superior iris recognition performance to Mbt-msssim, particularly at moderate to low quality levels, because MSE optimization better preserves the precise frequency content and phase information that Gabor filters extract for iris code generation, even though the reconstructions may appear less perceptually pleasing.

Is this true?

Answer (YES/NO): NO